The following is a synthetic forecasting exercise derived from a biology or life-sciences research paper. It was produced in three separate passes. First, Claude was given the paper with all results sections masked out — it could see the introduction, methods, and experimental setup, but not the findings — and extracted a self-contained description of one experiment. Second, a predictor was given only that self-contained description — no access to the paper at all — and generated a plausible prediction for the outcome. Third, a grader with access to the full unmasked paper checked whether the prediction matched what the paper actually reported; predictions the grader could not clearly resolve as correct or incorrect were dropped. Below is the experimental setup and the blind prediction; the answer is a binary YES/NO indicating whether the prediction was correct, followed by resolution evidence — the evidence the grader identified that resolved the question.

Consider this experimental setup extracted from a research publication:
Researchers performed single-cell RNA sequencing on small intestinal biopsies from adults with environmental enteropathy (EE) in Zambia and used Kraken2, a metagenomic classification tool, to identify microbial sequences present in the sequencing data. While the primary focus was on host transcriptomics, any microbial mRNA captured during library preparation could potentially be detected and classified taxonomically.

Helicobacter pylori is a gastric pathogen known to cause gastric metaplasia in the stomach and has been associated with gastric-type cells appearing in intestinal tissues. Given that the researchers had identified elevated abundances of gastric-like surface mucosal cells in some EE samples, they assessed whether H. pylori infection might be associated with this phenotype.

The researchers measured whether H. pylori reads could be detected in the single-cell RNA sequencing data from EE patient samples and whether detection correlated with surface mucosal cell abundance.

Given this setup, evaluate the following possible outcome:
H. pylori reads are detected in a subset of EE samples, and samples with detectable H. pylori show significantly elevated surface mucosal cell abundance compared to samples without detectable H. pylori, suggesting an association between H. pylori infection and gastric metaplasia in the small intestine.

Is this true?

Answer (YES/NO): NO